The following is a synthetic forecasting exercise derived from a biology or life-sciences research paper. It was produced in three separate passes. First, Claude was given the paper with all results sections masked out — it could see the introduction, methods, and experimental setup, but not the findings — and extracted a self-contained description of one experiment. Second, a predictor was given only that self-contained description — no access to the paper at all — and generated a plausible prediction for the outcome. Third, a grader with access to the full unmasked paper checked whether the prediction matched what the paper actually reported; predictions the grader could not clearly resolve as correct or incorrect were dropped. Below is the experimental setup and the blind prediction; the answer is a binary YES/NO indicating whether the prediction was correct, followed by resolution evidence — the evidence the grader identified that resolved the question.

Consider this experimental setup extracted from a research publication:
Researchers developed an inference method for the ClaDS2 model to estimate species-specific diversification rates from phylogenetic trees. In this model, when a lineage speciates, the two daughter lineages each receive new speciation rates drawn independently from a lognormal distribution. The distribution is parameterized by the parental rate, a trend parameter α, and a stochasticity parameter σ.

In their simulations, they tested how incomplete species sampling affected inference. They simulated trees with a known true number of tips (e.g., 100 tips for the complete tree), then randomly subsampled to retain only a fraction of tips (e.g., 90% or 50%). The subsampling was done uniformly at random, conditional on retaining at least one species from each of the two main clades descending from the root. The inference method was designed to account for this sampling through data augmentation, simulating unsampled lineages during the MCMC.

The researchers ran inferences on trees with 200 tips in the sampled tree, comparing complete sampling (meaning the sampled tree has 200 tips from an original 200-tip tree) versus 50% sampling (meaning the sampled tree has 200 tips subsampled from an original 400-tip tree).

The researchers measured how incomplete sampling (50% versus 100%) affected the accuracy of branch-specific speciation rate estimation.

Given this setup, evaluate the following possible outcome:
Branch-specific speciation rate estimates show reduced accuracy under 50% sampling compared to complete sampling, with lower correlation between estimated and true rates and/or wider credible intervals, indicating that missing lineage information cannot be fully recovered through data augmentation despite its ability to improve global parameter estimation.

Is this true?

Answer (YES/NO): YES